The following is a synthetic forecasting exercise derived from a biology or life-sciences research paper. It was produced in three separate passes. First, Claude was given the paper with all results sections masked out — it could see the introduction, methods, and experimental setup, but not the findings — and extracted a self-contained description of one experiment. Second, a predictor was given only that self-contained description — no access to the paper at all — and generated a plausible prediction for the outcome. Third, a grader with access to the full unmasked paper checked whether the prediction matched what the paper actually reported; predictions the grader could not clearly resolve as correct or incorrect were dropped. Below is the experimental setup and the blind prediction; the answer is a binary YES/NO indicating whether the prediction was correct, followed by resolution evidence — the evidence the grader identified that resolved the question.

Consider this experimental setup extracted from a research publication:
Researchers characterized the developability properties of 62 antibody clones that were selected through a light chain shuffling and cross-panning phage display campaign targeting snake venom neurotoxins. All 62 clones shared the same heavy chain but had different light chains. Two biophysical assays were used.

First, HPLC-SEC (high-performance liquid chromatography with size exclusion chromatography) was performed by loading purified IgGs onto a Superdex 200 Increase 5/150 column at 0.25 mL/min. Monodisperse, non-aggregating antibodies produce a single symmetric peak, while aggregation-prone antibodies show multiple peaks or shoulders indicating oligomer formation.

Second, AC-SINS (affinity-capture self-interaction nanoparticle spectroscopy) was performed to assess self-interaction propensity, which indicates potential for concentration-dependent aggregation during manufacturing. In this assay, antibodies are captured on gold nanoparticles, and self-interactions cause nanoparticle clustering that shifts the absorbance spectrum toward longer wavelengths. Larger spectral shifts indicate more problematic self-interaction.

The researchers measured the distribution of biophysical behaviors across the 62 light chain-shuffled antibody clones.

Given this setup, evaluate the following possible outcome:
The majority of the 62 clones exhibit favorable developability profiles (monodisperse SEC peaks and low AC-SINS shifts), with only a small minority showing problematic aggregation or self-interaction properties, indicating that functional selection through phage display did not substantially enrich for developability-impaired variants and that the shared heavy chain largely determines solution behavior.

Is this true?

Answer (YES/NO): NO